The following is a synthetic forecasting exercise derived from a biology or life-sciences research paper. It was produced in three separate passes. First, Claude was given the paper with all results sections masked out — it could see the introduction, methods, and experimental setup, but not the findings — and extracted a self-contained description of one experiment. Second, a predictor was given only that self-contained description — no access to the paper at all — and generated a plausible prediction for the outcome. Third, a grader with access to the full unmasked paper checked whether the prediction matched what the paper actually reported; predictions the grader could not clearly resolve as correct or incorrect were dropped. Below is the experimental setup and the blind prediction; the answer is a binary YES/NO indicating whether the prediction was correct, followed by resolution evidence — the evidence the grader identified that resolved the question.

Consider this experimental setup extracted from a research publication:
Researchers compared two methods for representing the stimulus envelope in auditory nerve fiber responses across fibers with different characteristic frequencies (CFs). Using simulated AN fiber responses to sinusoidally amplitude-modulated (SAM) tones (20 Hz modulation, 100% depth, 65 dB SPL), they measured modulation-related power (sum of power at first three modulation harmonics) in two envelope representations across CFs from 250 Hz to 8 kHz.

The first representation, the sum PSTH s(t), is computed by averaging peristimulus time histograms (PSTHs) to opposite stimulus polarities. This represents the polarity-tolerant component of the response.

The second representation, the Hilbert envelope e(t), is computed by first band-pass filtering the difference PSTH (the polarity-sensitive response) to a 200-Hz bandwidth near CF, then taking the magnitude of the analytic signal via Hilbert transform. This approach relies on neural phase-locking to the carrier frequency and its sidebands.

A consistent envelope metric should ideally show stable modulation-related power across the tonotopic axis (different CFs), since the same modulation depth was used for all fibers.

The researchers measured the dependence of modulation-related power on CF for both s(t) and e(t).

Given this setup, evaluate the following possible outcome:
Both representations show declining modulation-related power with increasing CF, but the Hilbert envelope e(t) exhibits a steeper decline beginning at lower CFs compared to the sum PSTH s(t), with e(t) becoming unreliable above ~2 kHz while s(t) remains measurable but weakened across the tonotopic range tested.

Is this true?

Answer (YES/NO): NO